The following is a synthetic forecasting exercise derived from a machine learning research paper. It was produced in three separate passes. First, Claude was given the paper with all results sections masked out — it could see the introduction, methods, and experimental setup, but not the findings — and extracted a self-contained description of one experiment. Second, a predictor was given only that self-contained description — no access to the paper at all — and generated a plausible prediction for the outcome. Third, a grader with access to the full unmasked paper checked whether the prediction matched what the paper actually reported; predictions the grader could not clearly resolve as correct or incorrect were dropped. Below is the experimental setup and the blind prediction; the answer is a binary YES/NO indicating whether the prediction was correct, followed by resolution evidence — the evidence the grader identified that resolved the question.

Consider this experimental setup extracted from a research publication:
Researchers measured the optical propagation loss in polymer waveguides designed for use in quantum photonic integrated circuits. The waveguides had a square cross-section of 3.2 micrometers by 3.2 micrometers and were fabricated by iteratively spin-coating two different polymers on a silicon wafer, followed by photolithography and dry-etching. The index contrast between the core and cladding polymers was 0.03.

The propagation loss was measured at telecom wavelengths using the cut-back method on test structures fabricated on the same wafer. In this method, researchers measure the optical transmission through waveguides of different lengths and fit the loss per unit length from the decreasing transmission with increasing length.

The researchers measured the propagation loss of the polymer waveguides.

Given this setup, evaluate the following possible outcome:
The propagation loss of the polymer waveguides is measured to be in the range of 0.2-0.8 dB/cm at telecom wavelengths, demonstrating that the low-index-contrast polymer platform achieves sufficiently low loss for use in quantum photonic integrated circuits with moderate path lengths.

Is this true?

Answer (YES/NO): NO